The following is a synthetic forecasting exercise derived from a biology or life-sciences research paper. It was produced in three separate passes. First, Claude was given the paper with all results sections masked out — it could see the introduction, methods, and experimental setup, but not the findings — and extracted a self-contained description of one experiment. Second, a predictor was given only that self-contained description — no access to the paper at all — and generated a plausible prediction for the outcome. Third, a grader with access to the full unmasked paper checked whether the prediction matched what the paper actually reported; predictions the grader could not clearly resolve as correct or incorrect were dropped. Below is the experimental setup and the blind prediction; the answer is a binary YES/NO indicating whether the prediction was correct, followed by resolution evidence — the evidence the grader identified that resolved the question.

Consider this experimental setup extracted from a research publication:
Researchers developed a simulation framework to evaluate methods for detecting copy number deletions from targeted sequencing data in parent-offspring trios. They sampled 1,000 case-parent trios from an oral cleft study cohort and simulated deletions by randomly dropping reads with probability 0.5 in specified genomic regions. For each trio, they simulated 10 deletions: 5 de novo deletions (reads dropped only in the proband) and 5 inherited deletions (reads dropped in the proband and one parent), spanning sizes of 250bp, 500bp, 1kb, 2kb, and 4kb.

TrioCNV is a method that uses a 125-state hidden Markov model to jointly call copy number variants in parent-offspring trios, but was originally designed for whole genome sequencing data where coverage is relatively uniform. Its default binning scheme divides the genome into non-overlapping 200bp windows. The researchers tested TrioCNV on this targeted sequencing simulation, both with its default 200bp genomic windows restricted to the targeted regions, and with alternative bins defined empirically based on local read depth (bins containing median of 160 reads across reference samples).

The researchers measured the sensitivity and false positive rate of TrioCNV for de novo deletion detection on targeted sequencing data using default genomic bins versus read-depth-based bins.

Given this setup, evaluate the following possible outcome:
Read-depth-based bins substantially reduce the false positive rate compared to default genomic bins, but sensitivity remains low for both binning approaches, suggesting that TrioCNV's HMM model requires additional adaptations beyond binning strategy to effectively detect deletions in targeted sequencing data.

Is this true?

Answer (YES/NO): NO